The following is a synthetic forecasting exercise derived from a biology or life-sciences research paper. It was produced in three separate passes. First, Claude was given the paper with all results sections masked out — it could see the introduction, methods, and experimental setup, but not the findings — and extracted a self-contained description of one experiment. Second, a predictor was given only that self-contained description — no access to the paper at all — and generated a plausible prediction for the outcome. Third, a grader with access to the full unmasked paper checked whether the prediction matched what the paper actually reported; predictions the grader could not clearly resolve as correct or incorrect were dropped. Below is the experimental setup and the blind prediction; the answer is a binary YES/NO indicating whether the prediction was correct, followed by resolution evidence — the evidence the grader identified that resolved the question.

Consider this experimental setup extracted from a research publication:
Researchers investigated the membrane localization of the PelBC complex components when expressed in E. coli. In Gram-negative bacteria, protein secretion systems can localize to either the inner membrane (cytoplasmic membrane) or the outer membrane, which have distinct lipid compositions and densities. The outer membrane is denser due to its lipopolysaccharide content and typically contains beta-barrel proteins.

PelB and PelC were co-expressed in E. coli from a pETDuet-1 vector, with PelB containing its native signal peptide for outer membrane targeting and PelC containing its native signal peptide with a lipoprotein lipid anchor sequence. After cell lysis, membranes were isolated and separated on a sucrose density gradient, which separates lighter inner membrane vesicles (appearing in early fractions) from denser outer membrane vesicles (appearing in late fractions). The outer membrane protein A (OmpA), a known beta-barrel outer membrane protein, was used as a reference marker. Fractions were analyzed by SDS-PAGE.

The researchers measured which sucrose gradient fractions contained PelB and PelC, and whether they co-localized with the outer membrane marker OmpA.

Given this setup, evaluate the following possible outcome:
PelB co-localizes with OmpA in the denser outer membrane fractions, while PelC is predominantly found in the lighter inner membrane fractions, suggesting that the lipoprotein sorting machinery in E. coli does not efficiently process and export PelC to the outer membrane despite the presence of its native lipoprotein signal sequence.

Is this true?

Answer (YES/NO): NO